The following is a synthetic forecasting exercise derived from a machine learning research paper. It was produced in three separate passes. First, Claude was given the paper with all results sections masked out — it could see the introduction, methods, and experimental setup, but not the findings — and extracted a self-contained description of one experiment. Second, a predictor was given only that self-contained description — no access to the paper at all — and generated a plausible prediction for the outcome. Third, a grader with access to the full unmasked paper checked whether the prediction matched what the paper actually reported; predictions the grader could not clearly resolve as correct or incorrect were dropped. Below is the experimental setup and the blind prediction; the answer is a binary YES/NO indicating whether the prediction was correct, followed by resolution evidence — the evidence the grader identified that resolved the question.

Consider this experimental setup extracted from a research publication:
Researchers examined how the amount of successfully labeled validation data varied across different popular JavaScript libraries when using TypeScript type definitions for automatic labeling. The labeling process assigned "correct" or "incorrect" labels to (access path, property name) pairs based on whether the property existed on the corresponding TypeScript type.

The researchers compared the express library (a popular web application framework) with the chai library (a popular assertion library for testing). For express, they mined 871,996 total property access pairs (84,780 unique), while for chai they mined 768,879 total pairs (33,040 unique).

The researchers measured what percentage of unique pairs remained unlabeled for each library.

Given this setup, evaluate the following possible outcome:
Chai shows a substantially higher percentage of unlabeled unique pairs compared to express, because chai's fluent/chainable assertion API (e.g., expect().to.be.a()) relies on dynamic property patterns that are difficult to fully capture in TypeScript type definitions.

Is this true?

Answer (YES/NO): NO